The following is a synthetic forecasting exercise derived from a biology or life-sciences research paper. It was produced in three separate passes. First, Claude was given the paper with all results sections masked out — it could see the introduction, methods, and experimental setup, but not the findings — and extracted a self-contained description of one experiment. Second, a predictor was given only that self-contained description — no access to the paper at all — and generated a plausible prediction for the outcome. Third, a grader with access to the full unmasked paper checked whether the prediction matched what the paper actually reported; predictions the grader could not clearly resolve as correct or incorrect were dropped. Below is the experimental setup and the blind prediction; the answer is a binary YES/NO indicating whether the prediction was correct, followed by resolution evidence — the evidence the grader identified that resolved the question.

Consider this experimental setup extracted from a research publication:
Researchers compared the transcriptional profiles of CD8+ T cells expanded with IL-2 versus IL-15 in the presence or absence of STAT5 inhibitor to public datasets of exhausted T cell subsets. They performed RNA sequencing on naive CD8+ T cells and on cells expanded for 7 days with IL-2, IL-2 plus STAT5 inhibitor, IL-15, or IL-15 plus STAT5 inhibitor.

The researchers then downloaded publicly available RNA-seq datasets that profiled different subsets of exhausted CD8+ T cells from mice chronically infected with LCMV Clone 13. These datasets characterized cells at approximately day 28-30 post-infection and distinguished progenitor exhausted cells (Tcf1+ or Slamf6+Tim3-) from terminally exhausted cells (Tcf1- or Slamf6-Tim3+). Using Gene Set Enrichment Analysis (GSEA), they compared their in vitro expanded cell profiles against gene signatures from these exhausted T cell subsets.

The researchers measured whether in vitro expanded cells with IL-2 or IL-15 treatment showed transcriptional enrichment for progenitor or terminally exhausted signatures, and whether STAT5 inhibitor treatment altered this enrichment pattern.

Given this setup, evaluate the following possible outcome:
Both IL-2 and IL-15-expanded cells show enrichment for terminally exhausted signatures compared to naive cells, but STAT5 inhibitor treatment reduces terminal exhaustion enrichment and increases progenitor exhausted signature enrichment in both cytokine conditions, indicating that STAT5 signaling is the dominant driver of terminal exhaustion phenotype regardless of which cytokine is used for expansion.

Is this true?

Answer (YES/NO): YES